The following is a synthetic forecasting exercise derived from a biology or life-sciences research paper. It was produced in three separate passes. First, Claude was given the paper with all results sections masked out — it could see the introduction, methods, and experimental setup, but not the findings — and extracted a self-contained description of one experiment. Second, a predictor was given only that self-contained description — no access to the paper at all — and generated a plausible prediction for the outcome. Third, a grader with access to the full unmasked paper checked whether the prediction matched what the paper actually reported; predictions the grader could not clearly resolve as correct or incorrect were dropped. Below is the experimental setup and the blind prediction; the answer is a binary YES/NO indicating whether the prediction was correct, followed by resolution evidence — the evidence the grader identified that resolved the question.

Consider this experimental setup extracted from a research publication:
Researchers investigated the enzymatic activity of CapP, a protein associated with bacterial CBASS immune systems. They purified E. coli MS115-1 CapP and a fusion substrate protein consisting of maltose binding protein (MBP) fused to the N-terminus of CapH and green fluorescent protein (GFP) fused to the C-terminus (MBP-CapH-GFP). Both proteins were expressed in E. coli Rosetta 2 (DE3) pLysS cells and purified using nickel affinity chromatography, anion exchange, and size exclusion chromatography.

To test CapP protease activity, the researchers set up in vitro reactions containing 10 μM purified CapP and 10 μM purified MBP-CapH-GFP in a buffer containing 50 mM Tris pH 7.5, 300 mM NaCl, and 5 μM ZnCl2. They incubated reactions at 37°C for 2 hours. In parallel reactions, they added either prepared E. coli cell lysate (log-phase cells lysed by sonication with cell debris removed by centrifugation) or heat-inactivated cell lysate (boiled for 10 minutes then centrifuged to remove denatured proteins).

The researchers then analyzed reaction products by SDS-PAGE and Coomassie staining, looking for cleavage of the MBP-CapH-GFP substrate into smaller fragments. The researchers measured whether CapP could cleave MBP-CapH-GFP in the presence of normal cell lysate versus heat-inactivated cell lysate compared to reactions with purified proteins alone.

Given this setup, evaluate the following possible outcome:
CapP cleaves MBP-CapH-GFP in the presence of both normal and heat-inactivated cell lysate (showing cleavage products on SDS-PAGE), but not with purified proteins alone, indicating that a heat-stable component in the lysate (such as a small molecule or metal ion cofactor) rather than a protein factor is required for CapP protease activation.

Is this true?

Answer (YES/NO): NO